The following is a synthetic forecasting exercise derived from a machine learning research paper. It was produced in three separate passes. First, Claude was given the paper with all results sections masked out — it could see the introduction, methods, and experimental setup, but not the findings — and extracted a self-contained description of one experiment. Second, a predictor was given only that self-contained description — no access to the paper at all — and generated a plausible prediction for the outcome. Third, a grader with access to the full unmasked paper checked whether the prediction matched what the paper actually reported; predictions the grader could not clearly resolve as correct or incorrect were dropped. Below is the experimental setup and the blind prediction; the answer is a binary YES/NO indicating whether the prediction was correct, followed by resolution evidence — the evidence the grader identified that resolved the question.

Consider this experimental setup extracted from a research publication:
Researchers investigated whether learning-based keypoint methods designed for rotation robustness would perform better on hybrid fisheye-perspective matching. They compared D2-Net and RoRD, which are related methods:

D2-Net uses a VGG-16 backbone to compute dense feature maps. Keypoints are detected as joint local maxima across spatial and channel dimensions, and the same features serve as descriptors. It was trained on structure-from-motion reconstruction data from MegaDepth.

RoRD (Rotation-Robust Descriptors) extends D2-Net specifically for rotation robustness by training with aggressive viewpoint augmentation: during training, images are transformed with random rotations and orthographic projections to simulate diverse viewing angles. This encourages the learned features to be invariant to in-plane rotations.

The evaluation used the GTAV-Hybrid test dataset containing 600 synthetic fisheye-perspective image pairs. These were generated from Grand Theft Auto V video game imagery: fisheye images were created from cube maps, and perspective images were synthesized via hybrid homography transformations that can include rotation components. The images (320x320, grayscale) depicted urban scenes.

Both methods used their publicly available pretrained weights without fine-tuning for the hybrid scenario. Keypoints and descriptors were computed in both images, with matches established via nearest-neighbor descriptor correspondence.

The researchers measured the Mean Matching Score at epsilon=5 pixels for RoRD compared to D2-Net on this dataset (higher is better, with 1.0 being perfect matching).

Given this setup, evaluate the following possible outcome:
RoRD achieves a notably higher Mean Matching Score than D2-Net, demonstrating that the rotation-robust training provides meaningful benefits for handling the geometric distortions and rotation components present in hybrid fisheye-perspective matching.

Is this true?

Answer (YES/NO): YES